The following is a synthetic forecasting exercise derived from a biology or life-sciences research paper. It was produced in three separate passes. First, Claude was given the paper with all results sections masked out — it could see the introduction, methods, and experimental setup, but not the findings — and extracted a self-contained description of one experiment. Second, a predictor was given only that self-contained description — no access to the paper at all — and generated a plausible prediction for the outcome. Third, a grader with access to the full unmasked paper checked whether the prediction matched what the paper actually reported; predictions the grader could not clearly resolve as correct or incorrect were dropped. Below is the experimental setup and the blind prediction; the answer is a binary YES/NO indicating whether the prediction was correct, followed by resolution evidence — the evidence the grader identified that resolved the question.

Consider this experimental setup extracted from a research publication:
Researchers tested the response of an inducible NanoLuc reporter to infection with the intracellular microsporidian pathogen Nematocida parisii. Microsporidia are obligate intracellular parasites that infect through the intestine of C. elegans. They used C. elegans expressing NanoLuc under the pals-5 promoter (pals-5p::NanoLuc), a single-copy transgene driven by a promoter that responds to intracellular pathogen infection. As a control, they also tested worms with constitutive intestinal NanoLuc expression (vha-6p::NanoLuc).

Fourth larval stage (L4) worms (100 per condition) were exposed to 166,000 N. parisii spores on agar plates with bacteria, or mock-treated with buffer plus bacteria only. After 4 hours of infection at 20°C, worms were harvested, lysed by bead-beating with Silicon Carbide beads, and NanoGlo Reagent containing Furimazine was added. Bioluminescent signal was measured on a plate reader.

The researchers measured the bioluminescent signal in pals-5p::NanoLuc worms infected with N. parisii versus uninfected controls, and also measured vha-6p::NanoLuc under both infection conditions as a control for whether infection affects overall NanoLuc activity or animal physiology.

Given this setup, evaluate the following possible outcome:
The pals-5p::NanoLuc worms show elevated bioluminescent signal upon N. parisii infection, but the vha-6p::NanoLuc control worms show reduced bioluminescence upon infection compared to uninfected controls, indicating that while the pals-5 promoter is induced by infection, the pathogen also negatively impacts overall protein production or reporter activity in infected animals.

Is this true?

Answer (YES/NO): NO